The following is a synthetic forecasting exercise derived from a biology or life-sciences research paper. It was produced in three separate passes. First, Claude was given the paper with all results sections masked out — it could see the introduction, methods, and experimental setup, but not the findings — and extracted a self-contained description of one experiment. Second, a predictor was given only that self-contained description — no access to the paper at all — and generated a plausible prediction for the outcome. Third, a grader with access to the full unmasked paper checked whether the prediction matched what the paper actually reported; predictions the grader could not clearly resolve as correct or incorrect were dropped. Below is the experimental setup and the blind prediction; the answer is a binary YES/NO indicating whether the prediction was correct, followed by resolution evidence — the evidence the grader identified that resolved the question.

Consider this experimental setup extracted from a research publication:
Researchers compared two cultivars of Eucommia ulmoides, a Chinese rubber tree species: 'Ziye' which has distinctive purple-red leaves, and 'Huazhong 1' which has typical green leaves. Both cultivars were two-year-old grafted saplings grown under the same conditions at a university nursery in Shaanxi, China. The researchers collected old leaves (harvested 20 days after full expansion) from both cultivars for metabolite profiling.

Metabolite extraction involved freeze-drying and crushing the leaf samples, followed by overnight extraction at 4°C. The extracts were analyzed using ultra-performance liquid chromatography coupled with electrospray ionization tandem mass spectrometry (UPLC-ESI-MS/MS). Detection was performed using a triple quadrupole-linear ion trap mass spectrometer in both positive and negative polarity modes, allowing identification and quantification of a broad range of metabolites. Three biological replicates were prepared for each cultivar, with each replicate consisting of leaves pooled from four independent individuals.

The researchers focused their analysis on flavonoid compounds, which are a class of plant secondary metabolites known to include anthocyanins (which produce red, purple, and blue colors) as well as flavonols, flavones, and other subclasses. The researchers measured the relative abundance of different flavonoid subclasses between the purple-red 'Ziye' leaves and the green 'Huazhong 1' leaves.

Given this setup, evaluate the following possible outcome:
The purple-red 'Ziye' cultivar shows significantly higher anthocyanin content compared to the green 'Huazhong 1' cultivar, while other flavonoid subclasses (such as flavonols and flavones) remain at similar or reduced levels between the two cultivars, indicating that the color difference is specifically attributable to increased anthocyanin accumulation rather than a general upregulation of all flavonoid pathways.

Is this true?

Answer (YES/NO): NO